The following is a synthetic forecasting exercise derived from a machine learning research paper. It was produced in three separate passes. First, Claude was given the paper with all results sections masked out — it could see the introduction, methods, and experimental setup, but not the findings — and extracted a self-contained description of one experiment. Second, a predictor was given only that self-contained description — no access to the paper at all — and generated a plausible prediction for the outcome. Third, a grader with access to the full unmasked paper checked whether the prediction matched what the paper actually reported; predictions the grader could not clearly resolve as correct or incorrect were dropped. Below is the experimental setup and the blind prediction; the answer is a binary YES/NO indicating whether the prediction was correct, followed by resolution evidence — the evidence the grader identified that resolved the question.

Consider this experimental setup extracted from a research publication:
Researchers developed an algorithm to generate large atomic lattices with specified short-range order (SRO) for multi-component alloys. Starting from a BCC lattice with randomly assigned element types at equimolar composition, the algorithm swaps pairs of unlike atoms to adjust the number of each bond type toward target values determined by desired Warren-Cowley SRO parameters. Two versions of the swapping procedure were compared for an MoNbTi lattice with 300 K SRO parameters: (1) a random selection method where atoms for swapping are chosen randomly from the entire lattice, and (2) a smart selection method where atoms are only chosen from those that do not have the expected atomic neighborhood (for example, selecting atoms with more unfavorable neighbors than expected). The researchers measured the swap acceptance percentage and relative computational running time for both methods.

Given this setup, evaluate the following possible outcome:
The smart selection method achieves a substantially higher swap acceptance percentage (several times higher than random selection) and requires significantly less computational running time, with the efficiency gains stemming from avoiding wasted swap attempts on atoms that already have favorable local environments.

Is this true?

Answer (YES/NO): YES